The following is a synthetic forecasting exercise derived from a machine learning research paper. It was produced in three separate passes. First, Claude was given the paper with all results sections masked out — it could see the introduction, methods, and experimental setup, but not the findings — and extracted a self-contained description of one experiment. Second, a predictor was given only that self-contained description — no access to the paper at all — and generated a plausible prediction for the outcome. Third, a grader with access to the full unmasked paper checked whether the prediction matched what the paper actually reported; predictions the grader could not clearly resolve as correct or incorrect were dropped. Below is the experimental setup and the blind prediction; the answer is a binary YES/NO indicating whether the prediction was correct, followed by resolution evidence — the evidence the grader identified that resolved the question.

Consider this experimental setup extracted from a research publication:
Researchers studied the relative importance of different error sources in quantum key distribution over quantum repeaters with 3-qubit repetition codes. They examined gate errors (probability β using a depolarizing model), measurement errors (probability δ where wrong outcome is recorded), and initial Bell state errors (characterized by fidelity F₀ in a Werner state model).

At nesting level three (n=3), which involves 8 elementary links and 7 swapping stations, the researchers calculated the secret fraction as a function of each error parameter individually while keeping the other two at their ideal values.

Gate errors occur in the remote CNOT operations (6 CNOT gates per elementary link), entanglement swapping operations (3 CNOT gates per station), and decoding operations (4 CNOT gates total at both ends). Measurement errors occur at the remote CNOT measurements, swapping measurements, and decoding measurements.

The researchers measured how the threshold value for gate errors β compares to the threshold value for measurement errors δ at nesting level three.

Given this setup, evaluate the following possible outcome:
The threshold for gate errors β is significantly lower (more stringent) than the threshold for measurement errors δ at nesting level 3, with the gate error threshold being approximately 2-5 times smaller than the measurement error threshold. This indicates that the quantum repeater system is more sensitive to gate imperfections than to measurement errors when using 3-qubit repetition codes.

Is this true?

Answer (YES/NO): NO